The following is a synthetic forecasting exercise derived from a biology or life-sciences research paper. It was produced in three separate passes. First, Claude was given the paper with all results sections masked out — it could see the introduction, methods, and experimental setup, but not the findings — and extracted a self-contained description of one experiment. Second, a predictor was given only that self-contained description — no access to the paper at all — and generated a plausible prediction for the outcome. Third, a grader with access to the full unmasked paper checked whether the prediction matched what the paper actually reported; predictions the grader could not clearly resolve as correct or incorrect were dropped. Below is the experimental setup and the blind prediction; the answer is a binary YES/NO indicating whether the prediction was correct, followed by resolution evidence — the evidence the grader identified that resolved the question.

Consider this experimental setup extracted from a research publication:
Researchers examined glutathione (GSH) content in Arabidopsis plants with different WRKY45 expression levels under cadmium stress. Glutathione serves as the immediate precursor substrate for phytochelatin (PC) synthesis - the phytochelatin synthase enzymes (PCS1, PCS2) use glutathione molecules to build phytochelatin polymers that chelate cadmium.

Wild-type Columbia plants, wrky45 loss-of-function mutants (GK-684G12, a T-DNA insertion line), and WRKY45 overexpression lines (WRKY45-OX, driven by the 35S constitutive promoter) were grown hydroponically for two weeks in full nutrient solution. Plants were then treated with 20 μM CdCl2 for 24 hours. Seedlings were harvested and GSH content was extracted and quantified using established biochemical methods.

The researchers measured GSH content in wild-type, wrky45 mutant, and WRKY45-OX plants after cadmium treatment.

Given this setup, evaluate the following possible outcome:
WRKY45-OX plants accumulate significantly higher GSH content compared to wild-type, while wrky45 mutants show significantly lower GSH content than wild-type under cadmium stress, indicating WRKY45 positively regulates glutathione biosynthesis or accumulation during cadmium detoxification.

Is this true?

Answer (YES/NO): YES